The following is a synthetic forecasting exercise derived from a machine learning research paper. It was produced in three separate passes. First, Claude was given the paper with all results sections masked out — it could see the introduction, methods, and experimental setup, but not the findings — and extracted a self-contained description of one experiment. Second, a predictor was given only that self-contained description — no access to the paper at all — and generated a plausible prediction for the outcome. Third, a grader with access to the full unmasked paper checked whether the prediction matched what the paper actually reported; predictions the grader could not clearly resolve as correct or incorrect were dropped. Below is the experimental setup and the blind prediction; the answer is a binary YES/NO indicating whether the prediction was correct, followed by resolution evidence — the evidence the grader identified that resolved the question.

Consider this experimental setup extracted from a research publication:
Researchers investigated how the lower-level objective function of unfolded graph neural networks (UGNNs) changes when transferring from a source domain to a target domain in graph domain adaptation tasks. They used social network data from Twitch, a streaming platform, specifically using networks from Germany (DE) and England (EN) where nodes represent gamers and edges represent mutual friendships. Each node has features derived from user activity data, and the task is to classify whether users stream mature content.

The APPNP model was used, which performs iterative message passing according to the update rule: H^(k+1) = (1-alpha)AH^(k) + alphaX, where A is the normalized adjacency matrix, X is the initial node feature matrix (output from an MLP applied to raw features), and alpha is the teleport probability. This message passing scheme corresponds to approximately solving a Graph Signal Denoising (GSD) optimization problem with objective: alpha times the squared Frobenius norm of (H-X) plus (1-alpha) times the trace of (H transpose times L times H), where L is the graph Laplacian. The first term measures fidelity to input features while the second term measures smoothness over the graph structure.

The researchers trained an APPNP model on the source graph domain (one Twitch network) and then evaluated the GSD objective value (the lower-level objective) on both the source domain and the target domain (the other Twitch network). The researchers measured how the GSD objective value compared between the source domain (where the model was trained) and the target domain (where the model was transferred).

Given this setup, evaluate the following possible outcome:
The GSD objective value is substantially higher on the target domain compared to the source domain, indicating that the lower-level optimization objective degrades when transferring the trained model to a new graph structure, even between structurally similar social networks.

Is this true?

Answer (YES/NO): YES